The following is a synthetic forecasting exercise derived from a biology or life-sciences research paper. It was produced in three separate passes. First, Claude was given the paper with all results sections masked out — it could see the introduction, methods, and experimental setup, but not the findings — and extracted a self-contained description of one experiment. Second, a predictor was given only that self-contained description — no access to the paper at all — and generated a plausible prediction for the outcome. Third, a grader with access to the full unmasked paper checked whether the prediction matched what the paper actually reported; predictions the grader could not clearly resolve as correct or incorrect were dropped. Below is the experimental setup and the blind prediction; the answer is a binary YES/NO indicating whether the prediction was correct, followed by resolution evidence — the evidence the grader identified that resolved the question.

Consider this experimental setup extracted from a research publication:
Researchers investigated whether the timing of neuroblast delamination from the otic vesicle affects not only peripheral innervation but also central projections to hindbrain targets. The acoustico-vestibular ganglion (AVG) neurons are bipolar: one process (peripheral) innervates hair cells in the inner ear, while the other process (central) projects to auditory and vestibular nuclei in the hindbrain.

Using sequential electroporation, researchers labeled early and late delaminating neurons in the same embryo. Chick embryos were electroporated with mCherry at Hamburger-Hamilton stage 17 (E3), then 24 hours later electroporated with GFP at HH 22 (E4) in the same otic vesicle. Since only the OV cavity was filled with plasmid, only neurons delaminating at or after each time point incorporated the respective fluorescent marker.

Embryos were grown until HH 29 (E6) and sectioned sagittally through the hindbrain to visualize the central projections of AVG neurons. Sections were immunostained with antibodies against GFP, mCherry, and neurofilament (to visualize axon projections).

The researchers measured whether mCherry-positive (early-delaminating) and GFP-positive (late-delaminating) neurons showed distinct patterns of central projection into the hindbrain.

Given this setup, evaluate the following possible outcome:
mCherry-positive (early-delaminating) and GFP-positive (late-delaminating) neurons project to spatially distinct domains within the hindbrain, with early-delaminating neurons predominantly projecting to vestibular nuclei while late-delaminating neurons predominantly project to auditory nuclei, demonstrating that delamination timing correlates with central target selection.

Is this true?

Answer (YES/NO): NO